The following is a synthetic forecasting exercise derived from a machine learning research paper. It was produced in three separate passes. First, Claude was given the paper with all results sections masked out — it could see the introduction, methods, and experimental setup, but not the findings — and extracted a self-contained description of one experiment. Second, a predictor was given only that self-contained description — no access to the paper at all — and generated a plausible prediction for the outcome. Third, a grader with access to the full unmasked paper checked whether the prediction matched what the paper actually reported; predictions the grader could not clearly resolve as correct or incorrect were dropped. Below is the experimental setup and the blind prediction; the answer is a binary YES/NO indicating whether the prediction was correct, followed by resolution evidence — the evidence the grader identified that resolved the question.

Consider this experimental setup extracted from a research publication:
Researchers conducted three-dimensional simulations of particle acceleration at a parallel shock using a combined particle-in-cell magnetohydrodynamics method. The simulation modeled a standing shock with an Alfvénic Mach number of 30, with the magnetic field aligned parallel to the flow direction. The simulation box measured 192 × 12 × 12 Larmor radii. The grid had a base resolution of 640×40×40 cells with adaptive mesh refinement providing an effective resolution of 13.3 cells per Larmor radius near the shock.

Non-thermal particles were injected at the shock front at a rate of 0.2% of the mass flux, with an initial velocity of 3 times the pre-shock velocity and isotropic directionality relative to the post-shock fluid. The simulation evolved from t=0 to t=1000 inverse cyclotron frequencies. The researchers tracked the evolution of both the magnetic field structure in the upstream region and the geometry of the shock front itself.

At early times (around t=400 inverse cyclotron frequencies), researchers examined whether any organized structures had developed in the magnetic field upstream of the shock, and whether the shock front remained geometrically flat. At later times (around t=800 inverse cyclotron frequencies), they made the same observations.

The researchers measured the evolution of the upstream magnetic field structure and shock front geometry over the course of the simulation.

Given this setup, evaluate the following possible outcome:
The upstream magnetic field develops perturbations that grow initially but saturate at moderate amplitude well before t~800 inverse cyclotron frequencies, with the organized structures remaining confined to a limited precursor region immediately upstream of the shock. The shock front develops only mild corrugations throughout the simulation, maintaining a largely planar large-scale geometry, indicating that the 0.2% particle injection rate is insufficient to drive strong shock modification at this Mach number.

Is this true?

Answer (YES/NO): NO